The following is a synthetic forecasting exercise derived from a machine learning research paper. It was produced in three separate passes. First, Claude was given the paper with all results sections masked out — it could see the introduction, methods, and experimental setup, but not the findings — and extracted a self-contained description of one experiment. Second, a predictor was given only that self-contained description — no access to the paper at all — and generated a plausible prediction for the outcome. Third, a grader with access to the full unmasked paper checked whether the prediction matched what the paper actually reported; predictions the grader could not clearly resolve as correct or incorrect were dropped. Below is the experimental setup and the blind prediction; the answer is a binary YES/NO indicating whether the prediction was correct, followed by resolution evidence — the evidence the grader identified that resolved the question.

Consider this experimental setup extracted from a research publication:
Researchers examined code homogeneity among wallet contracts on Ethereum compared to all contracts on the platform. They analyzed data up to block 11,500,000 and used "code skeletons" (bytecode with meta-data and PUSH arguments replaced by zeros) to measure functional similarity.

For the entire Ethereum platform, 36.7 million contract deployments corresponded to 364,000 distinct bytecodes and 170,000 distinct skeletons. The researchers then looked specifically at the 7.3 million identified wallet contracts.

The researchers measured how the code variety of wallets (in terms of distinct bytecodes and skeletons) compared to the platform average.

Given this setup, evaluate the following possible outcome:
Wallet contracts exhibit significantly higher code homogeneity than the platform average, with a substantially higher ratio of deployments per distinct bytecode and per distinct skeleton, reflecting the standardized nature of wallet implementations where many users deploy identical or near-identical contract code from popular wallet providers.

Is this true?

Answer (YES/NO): YES